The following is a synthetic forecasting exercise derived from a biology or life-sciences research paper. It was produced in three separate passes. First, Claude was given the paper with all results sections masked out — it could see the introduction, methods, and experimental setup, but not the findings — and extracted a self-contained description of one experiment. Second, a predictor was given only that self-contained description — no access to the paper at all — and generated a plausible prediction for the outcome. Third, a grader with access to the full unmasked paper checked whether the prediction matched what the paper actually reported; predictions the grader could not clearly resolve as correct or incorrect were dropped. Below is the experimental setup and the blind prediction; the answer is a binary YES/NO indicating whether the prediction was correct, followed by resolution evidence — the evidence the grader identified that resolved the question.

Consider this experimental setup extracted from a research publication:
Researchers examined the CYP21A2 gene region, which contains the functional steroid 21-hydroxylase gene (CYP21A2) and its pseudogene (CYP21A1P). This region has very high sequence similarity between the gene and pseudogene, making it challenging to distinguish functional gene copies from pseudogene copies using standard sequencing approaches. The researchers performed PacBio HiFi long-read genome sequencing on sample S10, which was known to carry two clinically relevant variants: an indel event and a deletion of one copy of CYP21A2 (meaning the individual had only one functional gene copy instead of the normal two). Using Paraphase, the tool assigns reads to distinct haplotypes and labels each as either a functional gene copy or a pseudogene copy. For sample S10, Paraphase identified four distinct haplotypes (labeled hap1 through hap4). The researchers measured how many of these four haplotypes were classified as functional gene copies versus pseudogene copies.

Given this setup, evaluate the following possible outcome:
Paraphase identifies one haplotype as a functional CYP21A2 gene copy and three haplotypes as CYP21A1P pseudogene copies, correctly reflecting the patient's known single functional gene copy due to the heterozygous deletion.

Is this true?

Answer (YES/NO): YES